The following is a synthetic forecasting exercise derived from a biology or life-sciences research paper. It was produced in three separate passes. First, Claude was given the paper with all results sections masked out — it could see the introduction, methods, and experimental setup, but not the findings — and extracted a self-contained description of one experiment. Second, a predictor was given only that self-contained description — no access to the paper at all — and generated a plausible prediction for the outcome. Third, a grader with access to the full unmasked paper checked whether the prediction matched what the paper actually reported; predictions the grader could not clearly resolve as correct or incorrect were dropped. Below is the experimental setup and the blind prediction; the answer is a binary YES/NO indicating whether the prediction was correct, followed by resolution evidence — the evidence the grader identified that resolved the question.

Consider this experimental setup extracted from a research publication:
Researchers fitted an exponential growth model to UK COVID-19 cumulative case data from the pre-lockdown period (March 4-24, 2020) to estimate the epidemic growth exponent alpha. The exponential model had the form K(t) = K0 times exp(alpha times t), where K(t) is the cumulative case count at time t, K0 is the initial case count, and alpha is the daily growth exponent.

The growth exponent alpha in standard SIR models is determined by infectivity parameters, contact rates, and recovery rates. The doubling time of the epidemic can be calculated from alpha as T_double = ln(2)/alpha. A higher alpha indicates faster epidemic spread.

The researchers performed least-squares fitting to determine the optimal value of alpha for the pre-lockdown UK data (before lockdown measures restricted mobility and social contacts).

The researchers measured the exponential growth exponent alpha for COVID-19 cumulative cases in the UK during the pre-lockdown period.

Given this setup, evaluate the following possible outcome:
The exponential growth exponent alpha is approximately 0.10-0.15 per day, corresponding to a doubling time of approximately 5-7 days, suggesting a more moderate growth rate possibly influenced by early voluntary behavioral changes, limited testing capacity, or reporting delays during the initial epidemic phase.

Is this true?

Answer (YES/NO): NO